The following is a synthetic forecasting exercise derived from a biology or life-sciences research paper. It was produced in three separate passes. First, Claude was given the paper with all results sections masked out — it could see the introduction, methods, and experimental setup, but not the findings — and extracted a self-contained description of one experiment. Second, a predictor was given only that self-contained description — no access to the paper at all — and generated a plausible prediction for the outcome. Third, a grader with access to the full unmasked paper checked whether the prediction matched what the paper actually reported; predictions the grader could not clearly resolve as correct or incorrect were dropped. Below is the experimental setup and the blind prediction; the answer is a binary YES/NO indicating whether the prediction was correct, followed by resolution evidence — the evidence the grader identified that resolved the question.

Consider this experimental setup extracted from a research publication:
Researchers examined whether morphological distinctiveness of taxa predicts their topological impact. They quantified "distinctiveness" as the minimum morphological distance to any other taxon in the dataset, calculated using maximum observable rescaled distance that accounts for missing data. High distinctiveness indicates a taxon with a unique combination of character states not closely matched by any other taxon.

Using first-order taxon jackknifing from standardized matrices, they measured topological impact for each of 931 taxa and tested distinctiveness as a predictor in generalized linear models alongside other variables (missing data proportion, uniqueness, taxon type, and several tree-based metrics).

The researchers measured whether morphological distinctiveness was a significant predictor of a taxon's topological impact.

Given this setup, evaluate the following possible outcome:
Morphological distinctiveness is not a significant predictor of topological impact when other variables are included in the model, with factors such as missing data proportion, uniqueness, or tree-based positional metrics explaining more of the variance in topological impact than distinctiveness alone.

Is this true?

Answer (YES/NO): NO